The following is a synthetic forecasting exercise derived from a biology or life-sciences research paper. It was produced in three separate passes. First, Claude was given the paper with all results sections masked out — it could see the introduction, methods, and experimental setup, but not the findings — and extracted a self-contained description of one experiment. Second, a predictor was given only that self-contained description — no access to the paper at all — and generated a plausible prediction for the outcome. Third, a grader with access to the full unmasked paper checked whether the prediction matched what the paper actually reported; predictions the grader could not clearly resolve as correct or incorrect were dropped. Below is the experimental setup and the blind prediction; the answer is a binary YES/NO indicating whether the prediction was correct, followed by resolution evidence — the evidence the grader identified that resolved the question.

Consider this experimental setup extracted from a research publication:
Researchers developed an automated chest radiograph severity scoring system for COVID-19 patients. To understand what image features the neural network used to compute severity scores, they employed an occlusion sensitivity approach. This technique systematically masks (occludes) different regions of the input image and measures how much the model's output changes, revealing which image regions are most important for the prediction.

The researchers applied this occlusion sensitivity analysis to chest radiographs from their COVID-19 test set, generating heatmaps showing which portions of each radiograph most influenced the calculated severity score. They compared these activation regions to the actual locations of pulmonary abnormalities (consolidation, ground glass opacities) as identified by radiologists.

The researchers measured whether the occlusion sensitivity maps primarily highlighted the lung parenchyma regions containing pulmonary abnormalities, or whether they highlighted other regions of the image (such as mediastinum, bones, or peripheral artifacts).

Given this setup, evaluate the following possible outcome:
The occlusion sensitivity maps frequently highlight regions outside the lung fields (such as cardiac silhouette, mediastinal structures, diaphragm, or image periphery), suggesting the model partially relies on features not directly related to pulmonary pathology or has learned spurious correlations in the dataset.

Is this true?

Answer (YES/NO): NO